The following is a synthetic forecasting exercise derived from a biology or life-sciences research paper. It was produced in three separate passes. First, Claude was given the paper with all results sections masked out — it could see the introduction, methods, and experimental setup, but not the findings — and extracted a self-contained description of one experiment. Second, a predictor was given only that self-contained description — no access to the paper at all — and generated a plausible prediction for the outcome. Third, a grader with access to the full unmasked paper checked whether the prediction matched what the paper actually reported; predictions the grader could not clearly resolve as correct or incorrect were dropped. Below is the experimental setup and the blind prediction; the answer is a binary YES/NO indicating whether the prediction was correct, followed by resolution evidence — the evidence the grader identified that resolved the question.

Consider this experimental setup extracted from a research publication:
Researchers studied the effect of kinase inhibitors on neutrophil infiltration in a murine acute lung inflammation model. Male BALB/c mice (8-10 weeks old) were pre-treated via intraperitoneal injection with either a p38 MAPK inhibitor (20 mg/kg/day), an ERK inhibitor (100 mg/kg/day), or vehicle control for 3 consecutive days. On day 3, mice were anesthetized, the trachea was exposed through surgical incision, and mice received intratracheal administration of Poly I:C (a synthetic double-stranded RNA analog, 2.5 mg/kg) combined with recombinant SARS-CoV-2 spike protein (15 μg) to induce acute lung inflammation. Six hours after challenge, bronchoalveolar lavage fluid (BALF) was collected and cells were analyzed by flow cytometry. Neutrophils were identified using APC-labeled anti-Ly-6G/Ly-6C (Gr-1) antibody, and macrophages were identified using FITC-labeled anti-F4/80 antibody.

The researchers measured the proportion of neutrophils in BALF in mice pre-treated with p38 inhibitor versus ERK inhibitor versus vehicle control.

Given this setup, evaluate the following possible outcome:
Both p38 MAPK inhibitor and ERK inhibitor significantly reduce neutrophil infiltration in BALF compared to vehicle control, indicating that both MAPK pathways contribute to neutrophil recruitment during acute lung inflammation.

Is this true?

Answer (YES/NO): YES